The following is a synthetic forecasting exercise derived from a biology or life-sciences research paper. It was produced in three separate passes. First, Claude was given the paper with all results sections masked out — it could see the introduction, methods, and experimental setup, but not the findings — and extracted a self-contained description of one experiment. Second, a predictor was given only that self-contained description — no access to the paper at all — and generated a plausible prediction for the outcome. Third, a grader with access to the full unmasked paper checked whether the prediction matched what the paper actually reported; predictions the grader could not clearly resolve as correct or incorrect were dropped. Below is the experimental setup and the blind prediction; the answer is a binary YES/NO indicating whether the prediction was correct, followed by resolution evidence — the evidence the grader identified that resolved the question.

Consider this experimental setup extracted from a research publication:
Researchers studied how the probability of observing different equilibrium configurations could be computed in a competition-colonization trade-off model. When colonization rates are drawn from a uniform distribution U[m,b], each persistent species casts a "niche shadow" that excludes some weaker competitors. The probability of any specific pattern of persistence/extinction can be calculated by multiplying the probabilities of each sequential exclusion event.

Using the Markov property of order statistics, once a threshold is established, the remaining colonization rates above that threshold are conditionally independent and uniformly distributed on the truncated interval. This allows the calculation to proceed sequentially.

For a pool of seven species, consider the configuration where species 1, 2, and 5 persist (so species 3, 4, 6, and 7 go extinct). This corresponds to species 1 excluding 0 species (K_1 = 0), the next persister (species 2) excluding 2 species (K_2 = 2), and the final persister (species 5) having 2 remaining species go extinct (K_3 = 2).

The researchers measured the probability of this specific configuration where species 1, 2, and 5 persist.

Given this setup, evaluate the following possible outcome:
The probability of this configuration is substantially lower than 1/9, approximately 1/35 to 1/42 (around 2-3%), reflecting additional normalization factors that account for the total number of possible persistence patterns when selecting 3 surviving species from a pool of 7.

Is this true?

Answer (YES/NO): NO